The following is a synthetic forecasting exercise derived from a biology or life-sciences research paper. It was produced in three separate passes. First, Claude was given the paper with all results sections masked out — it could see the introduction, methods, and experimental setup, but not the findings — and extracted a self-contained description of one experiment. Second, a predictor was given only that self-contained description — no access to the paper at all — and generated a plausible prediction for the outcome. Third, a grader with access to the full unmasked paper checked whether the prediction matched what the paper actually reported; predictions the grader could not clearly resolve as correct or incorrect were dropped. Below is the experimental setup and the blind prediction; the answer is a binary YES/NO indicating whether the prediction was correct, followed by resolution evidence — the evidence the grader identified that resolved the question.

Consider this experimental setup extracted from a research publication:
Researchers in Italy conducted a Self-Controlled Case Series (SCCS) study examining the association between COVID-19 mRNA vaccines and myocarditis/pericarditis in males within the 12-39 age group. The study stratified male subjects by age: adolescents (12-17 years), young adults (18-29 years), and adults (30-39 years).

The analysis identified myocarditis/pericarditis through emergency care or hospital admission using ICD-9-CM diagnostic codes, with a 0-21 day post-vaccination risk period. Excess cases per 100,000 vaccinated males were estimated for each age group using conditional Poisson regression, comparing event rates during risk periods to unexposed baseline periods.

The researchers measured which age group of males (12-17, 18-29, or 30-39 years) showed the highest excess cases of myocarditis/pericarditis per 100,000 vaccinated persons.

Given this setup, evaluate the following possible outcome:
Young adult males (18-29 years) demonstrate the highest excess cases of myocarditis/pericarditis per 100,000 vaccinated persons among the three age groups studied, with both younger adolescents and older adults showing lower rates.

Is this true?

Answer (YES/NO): YES